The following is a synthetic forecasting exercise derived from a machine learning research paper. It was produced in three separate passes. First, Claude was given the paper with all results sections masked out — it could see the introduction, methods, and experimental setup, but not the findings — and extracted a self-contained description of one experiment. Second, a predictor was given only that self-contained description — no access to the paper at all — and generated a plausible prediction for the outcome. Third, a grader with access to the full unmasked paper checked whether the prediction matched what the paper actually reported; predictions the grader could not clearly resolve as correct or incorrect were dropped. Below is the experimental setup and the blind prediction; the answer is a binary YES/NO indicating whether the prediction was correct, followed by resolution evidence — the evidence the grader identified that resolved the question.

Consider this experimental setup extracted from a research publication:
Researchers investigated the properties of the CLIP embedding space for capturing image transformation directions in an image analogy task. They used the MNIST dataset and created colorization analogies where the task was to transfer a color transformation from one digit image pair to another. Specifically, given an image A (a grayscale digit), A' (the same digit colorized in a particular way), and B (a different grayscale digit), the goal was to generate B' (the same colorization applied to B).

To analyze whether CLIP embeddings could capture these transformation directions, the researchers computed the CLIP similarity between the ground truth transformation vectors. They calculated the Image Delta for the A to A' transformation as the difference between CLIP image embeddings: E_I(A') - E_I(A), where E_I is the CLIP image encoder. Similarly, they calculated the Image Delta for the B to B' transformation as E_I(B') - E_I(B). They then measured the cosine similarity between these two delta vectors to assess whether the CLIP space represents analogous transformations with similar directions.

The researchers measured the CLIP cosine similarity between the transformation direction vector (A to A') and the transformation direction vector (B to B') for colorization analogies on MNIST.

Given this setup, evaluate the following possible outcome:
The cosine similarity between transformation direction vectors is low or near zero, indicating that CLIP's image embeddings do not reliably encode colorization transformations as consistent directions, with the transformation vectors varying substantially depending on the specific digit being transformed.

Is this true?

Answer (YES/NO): NO